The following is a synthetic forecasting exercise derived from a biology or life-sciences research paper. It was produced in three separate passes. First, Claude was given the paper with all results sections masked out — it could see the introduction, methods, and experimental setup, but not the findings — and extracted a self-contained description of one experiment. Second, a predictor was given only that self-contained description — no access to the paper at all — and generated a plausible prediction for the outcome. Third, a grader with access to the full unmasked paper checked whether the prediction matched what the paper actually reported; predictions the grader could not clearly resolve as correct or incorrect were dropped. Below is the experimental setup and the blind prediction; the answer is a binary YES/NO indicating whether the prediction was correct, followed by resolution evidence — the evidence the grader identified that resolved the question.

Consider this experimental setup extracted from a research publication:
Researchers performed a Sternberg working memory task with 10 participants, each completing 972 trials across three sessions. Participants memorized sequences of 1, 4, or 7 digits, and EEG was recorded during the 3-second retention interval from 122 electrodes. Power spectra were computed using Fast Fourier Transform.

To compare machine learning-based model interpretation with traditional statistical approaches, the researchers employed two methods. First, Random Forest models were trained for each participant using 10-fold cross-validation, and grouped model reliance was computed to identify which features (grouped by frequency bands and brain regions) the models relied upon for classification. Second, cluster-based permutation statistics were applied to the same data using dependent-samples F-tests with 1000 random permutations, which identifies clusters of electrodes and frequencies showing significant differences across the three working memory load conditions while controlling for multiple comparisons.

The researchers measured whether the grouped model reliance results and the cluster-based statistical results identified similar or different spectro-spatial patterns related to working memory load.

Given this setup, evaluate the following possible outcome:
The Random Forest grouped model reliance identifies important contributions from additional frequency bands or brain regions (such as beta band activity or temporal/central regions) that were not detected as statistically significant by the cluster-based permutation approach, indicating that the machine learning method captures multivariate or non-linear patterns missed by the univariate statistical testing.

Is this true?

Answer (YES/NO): NO